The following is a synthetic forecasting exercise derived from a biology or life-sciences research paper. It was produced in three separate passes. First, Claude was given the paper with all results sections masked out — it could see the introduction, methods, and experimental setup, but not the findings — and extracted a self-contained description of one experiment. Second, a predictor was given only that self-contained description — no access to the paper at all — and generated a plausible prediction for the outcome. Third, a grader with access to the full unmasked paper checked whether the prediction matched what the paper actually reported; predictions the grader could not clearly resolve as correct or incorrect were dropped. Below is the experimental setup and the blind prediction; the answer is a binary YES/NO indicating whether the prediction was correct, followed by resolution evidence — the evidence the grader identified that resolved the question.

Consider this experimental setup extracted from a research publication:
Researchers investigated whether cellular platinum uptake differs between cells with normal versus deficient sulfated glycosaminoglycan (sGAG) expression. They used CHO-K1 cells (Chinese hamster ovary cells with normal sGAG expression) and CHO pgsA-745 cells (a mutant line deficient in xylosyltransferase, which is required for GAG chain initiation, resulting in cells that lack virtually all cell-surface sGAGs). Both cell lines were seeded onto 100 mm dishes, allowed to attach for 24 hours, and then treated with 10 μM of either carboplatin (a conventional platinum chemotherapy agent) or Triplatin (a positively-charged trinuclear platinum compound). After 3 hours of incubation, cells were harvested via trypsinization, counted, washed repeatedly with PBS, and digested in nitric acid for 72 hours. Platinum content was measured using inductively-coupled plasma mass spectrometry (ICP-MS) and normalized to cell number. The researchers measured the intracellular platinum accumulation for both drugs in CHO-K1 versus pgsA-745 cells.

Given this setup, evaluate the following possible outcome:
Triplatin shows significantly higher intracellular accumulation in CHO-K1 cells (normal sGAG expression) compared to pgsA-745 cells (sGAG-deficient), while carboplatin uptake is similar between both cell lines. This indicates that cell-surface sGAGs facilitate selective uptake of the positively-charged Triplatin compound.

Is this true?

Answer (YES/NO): NO